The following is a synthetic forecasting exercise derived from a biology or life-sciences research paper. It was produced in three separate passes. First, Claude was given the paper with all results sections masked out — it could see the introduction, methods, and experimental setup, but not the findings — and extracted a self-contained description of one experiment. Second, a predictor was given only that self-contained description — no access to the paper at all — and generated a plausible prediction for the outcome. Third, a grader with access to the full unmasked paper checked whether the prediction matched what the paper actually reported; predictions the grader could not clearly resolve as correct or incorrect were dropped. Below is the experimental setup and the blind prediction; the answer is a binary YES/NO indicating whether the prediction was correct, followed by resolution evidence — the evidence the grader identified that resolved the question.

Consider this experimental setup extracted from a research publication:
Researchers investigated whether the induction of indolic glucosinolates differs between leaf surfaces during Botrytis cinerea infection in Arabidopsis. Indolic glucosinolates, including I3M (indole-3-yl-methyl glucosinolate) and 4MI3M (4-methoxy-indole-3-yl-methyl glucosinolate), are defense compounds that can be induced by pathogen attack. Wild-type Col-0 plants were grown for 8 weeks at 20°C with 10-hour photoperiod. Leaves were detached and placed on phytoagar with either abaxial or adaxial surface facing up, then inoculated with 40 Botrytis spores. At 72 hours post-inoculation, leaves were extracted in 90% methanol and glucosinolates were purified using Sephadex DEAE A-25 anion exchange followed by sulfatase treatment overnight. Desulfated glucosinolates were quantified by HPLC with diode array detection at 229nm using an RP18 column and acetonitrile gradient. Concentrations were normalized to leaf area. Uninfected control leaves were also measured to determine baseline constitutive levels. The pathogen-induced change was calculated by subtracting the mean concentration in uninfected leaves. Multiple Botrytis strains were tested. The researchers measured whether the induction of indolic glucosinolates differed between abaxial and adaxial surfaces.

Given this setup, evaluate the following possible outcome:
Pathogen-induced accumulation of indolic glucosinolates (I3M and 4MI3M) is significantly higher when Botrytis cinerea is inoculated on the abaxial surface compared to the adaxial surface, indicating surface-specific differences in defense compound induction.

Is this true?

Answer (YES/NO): NO